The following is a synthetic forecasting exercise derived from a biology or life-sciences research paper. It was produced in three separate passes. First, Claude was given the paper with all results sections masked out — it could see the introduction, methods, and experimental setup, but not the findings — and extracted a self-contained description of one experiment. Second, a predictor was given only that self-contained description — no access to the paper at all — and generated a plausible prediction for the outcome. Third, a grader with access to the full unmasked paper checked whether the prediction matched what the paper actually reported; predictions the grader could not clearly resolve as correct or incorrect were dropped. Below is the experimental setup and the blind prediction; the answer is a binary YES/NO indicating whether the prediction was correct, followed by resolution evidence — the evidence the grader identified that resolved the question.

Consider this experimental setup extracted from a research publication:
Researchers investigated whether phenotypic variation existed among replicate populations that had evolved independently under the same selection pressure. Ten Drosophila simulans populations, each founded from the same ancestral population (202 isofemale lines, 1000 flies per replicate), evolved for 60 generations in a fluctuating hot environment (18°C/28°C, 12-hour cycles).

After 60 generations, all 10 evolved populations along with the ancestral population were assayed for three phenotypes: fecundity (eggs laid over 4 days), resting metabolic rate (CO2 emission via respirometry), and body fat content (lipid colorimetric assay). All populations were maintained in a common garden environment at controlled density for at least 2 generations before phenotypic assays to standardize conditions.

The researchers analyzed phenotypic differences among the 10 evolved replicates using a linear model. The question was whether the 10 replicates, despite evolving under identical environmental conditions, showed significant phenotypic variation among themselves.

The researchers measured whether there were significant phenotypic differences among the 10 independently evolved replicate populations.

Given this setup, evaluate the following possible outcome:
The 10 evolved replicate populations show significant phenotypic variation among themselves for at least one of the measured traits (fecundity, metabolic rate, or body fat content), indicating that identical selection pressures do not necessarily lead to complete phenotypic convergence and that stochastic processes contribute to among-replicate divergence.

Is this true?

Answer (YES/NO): NO